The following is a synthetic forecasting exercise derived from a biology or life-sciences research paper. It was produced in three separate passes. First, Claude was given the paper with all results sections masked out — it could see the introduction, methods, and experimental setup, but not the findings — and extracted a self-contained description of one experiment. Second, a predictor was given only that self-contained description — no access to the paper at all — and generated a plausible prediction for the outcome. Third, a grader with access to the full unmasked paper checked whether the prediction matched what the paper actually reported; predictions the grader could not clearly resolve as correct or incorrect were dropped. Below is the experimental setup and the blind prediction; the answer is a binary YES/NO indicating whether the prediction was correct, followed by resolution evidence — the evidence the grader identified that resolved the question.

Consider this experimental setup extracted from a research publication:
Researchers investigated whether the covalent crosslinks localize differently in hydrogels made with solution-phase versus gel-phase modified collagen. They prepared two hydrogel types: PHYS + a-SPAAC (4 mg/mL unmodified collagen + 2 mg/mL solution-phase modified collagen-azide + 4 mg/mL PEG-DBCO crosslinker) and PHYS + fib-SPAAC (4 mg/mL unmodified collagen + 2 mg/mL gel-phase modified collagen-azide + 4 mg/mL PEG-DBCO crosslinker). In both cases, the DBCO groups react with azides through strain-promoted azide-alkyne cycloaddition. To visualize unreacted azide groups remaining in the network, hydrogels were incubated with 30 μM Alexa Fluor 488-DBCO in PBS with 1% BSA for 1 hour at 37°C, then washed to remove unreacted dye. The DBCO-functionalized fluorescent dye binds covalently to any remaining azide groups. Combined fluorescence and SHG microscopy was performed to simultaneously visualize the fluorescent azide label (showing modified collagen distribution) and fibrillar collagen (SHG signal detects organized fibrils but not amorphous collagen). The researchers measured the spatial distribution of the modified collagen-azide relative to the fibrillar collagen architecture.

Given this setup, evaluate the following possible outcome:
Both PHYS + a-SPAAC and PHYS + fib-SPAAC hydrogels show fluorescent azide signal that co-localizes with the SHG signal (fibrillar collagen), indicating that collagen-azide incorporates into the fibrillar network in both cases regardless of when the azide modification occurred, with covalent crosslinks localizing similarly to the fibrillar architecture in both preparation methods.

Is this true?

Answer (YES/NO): NO